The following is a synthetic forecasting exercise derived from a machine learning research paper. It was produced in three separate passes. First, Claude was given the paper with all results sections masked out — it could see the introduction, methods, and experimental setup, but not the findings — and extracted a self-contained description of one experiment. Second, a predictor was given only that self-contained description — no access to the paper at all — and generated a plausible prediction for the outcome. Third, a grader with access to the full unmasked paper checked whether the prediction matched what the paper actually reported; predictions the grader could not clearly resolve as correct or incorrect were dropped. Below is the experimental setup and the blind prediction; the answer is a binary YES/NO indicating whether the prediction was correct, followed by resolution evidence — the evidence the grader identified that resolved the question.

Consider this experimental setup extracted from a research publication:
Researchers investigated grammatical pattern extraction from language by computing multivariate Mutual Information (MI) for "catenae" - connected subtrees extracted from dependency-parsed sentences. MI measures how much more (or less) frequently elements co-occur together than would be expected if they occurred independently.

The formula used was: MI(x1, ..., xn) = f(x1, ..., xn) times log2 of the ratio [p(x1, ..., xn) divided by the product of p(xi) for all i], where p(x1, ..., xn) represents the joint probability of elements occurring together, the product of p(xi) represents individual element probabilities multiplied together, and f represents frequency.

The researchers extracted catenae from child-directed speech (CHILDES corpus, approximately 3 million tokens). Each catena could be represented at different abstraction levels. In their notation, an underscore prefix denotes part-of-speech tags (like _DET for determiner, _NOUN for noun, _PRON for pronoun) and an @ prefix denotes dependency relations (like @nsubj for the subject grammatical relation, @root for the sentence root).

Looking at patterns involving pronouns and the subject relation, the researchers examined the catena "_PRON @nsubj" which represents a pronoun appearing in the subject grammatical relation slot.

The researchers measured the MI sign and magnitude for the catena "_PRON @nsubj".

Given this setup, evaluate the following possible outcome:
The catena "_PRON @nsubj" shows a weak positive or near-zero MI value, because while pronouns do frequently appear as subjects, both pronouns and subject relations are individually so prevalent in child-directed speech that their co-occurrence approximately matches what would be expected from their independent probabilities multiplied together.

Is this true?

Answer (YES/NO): NO